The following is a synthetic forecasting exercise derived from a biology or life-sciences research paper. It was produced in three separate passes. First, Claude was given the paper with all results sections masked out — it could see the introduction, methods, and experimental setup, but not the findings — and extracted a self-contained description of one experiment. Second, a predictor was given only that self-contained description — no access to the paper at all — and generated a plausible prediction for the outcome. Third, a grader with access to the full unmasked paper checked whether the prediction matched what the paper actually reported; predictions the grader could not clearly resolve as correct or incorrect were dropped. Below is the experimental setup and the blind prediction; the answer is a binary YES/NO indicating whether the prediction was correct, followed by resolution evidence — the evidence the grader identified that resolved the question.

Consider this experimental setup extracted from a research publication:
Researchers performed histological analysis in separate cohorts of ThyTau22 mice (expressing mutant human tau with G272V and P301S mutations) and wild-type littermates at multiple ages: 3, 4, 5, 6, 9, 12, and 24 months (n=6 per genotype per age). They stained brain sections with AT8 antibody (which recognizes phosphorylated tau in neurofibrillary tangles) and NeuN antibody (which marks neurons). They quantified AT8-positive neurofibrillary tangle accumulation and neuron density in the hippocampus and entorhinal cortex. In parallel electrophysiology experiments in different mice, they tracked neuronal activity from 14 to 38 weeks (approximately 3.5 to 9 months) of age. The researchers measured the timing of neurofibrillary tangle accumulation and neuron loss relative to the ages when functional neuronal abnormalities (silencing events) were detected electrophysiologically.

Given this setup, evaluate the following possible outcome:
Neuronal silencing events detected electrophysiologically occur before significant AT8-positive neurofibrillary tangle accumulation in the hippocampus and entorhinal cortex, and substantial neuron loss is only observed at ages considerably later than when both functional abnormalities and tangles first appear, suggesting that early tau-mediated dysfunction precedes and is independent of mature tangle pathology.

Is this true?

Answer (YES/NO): NO